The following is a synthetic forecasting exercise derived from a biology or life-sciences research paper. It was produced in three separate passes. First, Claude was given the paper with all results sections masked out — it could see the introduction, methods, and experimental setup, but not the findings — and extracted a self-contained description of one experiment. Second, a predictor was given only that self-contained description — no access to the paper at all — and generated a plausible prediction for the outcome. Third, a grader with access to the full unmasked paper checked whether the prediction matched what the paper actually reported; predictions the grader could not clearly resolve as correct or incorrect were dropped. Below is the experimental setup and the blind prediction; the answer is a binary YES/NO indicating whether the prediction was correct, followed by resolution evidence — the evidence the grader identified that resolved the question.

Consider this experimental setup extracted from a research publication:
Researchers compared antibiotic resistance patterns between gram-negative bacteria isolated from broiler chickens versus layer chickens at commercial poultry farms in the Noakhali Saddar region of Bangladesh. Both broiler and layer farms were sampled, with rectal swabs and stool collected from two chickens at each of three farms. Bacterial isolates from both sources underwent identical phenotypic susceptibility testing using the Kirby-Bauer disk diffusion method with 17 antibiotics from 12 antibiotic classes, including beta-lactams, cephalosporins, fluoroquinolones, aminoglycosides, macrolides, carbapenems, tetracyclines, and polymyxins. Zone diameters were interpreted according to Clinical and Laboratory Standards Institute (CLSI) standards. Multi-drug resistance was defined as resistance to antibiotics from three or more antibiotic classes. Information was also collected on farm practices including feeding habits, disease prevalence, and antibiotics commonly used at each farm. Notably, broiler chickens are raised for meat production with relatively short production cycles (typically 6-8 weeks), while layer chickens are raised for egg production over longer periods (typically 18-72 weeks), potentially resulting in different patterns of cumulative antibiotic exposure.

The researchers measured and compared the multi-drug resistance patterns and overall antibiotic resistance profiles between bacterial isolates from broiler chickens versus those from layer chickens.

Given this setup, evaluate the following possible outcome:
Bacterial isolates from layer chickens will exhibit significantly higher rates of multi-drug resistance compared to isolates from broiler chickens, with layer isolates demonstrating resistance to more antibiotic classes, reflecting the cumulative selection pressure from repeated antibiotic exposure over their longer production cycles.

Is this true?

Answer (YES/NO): NO